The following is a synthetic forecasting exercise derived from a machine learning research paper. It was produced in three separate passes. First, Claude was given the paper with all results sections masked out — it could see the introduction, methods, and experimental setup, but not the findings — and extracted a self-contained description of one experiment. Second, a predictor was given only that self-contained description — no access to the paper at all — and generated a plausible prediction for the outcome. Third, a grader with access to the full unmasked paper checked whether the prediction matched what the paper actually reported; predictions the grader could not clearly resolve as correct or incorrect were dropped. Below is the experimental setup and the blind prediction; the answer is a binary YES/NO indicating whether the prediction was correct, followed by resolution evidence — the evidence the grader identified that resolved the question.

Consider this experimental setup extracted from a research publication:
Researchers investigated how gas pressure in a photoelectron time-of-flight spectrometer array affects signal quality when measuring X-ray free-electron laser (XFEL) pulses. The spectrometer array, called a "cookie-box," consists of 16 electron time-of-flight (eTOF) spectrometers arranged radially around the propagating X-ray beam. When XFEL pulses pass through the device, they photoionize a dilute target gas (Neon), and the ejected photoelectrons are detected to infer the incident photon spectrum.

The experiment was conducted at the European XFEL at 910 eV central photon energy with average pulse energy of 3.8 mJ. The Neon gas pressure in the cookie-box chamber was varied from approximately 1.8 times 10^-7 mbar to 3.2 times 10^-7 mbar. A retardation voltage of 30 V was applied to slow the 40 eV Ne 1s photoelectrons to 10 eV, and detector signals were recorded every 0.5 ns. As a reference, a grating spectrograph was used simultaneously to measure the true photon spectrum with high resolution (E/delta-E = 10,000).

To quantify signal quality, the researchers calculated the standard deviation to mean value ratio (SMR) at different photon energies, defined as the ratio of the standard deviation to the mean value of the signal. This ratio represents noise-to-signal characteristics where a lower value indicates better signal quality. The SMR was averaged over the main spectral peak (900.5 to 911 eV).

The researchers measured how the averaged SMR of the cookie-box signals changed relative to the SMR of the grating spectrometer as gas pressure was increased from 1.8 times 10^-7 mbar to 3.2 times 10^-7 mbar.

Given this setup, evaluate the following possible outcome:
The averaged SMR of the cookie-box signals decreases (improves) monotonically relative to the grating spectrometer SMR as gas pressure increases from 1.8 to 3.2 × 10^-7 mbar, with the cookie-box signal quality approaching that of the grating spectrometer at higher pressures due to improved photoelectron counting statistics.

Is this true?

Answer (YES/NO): YES